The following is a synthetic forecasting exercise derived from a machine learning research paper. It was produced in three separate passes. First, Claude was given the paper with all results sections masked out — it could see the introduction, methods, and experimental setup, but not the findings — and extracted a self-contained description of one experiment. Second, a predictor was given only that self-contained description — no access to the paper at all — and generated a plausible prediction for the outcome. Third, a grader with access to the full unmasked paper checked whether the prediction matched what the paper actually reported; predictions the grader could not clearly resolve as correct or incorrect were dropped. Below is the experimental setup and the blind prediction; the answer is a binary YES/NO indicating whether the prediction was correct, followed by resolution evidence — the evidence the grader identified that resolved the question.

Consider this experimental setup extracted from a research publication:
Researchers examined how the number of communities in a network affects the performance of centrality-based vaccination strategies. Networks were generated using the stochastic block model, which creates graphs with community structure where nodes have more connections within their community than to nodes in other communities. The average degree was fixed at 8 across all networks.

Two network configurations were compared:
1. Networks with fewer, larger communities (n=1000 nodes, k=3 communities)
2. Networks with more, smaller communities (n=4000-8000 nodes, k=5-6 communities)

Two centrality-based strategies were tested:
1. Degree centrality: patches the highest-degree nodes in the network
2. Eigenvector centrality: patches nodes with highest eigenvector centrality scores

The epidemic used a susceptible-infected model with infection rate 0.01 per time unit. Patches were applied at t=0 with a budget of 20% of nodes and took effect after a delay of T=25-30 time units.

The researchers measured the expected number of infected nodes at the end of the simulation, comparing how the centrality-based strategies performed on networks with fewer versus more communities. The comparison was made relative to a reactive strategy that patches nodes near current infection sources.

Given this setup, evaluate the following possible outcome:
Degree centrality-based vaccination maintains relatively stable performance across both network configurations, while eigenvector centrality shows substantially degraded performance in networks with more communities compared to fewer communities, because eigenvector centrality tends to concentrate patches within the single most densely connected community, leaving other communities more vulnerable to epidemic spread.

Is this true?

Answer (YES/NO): NO